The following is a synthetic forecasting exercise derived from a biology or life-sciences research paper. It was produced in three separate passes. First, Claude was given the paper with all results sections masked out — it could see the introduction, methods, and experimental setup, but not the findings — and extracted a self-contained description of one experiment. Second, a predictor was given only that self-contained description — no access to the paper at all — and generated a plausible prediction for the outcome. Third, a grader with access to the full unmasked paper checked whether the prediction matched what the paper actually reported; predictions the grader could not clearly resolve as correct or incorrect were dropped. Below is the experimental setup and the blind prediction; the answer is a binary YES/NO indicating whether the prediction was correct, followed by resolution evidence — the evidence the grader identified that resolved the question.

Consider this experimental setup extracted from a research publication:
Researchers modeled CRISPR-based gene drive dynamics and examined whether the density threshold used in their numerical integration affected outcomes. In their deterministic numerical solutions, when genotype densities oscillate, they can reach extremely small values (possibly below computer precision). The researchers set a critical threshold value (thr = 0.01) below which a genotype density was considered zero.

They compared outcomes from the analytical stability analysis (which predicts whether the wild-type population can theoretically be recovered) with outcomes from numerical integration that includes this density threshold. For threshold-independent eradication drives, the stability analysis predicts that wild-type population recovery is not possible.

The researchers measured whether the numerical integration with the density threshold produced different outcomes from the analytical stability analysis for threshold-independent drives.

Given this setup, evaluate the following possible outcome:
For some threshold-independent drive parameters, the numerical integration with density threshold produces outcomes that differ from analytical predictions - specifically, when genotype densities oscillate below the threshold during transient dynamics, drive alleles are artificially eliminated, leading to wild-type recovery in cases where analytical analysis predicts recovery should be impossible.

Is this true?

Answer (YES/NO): YES